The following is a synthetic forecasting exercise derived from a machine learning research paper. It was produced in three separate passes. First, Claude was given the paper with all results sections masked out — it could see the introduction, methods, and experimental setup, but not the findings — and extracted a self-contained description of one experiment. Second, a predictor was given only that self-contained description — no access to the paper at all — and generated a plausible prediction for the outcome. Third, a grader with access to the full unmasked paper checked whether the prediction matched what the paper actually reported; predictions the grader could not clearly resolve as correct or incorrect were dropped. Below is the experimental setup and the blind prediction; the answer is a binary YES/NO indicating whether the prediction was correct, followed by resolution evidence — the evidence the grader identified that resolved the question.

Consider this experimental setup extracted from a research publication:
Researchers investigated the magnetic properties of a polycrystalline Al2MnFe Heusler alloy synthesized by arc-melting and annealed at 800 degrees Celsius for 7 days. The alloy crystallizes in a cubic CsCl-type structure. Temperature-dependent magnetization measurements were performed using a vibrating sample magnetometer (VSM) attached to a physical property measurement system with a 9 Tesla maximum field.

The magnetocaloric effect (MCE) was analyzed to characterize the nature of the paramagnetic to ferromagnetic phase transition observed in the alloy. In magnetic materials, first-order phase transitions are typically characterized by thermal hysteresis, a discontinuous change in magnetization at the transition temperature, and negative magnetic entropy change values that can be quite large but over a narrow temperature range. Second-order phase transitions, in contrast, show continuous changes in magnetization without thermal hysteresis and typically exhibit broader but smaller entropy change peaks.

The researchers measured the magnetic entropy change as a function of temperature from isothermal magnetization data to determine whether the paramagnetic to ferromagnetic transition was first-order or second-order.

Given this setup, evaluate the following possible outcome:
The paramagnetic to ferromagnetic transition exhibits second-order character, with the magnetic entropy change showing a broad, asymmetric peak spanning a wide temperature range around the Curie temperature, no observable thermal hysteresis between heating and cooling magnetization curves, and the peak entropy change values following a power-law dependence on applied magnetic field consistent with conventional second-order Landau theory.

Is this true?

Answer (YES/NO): NO